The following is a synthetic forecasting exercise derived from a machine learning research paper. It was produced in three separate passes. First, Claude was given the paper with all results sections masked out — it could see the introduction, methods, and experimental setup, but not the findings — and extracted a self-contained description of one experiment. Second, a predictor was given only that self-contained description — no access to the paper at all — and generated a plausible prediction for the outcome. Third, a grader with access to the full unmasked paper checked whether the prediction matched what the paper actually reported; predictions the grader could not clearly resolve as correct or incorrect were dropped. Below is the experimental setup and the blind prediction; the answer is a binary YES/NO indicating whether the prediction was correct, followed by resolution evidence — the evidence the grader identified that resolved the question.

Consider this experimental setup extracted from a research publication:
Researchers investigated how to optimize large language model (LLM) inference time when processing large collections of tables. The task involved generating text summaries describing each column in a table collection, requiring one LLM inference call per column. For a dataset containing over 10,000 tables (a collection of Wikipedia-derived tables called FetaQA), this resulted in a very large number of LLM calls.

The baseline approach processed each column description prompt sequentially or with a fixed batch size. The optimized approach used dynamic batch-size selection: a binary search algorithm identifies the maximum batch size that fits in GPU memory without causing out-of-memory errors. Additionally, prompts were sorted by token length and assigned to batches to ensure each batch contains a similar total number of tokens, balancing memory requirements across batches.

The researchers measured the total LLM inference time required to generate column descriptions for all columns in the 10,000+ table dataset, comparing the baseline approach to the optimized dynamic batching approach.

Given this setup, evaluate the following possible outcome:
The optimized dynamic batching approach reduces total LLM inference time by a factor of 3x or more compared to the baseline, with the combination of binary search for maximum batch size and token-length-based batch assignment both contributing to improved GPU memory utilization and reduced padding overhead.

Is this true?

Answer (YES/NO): YES